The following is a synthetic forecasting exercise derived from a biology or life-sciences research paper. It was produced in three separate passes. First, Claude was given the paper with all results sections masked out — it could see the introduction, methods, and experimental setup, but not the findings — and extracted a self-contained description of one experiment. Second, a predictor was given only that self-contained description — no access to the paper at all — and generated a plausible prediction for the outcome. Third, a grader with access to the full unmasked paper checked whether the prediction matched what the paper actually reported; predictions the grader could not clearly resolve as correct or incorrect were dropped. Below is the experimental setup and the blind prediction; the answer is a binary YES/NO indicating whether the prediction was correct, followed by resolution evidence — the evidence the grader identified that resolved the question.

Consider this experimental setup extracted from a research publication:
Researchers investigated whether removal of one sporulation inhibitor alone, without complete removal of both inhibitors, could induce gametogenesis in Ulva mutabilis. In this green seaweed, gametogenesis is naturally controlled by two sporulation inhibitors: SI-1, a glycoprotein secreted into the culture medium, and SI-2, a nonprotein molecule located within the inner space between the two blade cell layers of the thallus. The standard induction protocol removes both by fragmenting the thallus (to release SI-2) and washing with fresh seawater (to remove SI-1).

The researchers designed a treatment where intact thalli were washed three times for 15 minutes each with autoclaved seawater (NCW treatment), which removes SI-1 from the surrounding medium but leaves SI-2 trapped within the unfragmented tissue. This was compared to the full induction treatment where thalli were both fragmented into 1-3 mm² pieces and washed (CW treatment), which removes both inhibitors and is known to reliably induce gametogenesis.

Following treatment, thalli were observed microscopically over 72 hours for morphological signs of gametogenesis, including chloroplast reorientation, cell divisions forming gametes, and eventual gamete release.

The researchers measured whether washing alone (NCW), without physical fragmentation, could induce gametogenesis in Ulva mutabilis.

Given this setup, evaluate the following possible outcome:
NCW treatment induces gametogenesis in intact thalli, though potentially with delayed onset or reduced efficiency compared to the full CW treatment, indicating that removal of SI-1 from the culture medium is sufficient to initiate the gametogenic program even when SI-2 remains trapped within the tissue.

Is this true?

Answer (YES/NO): YES